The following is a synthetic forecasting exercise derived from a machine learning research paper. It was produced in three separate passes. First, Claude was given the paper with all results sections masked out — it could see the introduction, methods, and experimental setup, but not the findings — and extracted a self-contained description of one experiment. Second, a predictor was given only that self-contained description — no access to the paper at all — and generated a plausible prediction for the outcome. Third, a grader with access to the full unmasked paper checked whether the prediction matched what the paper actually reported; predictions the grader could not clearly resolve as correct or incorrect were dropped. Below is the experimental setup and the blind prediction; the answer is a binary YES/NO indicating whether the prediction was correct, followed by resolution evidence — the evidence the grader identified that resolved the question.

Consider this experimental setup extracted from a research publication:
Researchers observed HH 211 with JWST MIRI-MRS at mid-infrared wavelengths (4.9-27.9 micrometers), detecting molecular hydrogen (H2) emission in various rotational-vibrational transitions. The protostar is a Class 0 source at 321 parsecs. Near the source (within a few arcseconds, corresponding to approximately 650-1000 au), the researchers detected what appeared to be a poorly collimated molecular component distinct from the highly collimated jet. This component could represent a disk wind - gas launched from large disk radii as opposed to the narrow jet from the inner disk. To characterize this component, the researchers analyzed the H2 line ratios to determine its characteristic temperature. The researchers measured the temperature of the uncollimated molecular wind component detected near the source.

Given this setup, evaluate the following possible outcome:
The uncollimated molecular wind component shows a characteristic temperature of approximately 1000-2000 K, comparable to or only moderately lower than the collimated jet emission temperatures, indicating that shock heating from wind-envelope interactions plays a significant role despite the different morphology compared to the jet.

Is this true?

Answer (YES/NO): NO